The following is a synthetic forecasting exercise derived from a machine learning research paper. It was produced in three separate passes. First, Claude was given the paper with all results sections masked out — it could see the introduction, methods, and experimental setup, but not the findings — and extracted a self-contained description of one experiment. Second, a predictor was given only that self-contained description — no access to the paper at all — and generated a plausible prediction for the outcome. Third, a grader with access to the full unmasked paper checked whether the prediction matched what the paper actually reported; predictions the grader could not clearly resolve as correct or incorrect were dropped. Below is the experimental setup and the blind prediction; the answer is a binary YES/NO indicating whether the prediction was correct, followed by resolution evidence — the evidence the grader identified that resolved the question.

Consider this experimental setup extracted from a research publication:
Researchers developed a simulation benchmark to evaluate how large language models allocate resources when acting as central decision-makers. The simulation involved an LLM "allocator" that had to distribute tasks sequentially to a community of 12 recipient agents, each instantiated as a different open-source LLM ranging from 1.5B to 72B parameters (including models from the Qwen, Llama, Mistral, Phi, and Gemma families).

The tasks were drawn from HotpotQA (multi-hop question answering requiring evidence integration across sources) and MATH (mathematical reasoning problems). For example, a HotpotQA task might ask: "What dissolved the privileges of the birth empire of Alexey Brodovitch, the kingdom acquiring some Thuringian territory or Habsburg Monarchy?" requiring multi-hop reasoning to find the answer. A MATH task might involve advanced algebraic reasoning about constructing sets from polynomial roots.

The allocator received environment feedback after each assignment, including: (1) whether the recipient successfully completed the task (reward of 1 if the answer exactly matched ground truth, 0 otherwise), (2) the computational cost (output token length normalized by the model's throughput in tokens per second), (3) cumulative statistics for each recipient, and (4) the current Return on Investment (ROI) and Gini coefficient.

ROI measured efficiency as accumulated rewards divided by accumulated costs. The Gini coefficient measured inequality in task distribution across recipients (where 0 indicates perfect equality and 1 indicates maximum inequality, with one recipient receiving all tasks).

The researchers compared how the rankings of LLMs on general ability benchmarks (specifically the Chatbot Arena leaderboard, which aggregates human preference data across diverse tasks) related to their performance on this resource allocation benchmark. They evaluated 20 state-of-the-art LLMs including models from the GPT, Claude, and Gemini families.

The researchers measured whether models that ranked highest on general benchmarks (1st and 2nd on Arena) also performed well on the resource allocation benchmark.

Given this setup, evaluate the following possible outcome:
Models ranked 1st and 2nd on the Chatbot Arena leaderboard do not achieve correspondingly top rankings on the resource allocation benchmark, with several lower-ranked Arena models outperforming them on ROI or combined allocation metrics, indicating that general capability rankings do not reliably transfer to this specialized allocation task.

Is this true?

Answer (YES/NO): YES